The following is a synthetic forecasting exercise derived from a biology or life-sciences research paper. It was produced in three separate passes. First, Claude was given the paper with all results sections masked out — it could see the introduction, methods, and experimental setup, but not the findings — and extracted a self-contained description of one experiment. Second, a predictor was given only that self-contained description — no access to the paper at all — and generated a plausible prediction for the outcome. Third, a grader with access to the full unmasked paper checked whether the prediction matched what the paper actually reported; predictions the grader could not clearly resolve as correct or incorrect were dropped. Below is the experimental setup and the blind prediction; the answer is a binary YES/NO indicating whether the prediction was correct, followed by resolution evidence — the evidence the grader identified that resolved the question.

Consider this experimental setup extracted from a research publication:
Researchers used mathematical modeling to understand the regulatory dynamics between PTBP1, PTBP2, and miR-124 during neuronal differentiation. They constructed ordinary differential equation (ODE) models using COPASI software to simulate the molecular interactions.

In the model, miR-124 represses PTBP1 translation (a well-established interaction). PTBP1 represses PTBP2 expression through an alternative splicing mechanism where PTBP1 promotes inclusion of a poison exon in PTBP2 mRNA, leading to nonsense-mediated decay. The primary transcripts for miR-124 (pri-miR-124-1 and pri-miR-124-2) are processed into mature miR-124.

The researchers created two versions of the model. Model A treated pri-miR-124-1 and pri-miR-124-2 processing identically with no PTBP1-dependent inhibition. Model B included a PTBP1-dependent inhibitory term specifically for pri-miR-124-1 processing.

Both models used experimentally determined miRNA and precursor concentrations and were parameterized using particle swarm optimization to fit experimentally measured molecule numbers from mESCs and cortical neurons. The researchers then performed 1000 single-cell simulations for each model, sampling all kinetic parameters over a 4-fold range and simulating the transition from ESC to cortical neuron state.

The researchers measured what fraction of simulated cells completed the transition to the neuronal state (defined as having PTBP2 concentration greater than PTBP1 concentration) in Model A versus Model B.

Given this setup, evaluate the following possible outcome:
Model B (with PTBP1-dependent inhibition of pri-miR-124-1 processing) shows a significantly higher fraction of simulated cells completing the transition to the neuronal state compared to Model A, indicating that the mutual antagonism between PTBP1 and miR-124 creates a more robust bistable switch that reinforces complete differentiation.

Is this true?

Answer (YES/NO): YES